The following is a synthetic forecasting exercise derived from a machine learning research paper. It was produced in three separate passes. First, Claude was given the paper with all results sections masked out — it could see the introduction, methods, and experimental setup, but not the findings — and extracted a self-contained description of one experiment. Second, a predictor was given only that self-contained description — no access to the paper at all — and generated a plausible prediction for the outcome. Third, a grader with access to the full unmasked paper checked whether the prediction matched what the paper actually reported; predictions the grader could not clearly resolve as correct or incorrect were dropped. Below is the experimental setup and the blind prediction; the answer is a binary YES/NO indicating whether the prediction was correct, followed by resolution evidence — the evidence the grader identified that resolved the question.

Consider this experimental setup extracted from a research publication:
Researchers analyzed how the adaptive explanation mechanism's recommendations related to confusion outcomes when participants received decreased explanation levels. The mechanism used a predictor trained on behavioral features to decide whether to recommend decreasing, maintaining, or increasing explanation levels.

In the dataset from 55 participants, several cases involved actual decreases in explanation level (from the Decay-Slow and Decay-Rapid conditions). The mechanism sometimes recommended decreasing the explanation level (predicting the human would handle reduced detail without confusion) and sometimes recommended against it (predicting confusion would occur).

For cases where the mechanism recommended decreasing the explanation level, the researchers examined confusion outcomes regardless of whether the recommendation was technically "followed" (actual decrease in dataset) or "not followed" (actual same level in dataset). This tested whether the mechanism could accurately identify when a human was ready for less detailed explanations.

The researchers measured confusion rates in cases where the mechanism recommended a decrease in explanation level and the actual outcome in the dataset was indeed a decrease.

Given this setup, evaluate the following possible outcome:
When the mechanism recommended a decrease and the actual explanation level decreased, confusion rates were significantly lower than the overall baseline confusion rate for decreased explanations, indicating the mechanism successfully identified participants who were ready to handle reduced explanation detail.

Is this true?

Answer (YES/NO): YES